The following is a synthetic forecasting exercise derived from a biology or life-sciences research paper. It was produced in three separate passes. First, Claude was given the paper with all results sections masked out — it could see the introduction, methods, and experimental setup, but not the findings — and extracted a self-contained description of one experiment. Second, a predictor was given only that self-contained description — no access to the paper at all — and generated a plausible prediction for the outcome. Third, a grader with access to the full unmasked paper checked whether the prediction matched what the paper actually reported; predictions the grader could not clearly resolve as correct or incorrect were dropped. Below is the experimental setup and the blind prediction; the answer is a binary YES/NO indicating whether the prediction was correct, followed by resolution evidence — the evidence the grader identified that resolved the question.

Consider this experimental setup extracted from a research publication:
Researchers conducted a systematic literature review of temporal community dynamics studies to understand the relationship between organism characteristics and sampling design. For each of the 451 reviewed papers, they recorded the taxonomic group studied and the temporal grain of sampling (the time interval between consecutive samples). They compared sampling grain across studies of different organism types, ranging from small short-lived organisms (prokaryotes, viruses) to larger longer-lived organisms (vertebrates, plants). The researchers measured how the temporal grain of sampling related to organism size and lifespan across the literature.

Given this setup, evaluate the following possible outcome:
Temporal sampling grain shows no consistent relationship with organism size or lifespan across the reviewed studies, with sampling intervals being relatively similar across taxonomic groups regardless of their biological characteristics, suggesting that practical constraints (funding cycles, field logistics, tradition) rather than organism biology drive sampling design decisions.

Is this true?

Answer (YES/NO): NO